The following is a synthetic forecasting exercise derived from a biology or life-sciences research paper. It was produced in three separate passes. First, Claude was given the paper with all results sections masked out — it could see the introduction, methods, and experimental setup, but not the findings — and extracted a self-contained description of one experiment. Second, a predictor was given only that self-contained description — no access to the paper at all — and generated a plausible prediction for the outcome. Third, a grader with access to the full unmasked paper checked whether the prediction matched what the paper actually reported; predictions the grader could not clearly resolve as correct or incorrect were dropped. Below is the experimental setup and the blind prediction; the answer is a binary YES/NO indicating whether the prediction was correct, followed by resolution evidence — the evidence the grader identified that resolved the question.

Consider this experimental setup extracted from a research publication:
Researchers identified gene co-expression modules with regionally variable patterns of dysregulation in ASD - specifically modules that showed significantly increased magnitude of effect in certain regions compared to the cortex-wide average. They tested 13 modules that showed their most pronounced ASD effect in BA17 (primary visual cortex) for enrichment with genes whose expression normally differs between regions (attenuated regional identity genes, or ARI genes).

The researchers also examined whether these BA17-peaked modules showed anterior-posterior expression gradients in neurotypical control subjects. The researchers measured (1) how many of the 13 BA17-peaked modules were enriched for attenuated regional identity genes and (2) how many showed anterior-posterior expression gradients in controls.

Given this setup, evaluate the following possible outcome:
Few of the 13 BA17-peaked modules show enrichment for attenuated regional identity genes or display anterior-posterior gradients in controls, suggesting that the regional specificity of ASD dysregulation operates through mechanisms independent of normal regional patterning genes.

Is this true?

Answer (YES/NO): NO